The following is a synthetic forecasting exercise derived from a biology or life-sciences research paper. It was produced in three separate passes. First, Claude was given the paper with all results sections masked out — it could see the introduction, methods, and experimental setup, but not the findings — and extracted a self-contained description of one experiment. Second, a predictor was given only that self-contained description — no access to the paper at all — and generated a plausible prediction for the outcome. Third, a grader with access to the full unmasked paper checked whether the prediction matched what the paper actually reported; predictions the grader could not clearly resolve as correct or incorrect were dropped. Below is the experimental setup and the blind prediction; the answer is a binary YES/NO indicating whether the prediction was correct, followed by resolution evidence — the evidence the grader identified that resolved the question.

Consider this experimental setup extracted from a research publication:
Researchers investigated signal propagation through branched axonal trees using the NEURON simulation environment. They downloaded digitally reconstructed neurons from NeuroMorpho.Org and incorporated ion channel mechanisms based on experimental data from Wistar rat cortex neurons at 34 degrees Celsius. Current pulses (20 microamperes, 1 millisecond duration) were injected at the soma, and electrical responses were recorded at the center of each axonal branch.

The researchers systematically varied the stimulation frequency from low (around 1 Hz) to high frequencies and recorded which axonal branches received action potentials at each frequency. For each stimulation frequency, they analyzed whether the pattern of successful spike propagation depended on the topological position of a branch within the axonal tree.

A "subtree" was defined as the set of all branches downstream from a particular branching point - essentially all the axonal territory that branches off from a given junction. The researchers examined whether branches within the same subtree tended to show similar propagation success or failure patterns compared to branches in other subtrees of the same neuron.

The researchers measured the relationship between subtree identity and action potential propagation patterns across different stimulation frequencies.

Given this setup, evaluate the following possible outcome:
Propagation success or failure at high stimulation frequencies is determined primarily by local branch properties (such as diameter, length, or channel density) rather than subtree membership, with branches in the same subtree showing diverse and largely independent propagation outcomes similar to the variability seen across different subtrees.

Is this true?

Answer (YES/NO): NO